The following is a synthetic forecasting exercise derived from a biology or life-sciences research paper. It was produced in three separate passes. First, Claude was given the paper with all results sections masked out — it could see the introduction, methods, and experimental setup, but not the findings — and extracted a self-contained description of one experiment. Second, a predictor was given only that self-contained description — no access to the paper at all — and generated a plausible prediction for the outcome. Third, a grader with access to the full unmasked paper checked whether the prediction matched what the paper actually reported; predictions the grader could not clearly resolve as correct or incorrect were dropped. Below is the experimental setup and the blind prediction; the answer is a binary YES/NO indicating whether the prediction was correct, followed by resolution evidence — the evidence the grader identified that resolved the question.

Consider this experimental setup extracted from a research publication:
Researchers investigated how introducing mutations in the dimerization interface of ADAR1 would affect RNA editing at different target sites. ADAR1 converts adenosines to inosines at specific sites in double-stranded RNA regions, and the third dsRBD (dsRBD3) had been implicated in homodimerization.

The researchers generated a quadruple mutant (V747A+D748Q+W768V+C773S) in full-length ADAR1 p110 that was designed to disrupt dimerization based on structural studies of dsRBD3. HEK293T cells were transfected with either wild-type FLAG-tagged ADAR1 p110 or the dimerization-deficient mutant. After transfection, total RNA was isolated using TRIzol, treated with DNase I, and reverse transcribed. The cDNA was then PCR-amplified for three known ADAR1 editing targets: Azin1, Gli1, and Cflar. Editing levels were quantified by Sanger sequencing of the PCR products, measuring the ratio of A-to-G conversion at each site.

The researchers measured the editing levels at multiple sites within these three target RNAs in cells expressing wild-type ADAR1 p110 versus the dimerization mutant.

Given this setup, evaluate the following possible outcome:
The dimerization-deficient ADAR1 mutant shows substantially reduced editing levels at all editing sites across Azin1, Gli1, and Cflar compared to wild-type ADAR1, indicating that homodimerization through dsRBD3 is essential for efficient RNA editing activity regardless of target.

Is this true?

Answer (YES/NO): NO